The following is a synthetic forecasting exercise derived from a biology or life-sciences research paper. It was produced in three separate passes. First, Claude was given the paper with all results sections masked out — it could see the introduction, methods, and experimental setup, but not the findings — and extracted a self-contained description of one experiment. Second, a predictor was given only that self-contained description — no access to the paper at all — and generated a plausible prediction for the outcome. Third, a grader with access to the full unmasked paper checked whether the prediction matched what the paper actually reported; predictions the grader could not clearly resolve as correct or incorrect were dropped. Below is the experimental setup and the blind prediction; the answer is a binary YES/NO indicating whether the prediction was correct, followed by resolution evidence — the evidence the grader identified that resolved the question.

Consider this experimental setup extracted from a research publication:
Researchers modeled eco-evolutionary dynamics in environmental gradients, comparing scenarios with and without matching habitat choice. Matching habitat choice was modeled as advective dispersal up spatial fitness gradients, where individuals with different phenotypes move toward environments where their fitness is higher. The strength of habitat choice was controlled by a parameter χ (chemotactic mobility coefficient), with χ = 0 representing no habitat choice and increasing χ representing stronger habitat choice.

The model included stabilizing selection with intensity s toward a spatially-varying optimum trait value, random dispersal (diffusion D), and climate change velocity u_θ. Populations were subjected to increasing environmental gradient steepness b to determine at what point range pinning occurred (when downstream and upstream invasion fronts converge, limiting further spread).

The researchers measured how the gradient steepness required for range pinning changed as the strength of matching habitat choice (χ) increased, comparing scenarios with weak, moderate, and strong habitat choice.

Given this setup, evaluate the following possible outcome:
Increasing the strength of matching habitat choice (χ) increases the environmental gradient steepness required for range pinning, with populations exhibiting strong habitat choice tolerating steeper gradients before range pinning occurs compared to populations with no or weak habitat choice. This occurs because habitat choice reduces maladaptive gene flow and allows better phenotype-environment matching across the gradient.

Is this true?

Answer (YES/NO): YES